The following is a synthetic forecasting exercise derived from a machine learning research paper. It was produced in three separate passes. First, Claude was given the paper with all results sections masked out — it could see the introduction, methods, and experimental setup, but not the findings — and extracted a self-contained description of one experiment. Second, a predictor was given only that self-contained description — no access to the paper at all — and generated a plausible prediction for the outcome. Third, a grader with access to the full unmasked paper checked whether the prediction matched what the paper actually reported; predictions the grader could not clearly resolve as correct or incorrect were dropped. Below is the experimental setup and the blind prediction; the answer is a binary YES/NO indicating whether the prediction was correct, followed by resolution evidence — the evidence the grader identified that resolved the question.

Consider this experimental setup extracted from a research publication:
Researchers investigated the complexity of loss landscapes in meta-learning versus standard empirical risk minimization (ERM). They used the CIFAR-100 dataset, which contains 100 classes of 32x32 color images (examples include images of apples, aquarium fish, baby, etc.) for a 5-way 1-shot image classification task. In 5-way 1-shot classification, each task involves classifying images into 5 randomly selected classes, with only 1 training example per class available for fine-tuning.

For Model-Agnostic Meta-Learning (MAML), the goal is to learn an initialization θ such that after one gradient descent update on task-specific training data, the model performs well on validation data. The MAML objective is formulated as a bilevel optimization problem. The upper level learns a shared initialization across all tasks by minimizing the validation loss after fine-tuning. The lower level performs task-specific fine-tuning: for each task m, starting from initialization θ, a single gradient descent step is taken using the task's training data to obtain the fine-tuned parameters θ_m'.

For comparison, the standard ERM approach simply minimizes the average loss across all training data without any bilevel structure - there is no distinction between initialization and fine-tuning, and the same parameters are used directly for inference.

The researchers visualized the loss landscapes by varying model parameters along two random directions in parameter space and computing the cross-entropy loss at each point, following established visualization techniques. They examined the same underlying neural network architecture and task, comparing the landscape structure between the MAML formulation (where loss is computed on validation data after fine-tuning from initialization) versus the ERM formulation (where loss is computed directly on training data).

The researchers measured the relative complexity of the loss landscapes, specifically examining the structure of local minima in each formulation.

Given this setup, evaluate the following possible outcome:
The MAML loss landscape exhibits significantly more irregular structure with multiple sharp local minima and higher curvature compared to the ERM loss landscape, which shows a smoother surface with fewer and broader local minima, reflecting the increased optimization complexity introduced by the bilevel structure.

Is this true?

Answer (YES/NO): YES